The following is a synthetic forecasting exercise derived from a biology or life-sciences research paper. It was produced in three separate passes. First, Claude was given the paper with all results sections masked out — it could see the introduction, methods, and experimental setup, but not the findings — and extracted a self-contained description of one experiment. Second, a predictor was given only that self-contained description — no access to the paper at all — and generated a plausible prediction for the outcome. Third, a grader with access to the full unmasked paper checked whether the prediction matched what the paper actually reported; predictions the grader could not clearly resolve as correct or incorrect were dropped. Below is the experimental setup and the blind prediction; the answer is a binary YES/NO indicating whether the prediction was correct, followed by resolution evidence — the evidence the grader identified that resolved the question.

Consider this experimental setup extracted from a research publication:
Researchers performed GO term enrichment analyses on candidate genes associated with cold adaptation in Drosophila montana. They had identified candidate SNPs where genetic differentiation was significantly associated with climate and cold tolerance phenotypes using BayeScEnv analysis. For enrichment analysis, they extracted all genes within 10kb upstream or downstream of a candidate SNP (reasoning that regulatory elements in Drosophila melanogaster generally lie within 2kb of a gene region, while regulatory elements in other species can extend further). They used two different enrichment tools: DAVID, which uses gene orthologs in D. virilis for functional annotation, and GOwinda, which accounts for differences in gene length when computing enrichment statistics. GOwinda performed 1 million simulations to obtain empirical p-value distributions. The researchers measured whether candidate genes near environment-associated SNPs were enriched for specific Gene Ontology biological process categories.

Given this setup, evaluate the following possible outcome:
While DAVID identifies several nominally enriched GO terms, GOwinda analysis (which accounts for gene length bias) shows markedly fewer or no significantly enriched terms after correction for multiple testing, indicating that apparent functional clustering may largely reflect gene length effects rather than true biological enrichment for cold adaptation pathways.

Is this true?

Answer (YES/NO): NO